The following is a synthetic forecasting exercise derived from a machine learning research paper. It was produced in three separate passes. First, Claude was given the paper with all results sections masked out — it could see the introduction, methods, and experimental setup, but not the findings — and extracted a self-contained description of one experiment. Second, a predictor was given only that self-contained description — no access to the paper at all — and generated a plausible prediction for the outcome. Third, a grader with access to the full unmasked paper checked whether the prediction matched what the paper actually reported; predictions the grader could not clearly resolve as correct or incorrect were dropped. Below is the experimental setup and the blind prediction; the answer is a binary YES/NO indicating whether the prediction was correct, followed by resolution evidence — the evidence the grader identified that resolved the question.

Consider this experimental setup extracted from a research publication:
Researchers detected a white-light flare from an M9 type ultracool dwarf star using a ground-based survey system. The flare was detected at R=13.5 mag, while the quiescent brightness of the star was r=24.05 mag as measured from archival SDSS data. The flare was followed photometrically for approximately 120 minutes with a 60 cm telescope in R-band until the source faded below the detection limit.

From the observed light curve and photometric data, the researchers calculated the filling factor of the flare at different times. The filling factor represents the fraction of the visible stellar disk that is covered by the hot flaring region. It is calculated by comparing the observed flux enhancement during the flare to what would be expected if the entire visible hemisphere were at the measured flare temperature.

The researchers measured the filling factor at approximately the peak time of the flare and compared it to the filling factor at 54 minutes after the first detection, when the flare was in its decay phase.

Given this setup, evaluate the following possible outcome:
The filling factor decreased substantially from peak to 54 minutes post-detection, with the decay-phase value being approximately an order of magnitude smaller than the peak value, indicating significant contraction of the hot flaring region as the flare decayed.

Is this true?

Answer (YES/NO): NO